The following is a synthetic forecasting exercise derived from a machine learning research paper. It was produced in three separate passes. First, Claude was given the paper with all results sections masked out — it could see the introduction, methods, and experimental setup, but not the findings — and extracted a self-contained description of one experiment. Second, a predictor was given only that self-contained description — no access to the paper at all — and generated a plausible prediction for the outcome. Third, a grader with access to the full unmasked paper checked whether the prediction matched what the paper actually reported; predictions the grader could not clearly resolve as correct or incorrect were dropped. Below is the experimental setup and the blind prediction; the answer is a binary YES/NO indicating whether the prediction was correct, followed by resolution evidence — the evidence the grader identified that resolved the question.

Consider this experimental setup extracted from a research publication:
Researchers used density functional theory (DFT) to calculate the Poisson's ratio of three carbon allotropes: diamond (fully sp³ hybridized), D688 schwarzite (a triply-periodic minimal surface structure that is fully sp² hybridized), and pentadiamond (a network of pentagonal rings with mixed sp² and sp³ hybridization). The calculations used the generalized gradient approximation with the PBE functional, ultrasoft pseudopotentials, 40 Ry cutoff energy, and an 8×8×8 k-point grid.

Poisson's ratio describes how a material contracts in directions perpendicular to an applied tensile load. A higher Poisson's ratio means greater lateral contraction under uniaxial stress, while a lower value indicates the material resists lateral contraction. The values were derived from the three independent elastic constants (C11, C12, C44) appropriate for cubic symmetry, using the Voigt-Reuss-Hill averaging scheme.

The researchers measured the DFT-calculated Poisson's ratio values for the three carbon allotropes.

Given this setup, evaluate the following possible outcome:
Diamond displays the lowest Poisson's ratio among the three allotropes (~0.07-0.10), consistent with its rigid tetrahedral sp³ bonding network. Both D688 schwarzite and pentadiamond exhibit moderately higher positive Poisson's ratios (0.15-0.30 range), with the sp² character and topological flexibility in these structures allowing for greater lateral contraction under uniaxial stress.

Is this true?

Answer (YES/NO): YES